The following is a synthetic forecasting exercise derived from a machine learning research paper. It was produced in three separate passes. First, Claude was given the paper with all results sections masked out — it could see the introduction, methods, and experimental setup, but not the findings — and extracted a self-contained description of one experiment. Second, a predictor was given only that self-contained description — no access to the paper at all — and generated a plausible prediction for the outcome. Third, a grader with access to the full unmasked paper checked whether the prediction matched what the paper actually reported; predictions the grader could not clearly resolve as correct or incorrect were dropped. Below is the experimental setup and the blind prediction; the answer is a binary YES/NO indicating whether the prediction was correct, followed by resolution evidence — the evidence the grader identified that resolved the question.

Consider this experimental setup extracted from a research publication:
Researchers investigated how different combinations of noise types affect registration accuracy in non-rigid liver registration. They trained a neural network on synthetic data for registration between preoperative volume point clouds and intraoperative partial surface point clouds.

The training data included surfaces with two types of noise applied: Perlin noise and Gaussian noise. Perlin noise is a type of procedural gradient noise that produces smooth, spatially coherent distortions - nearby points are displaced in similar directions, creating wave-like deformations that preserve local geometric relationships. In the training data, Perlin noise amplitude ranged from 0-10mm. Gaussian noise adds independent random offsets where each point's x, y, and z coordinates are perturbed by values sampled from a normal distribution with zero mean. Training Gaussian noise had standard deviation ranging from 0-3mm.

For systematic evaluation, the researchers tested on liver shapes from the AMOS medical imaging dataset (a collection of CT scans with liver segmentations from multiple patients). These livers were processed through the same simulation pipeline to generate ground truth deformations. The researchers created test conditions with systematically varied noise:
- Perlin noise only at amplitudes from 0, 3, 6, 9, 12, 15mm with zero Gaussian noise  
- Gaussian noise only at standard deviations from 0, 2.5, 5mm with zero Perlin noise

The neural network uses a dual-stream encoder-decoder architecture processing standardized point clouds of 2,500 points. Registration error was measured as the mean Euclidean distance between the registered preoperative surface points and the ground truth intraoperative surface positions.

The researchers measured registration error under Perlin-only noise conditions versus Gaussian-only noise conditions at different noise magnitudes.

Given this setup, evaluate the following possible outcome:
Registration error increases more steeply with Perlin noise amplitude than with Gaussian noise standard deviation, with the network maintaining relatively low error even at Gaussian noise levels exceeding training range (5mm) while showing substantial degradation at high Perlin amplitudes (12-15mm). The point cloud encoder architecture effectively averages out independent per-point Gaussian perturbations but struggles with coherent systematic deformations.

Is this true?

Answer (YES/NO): NO